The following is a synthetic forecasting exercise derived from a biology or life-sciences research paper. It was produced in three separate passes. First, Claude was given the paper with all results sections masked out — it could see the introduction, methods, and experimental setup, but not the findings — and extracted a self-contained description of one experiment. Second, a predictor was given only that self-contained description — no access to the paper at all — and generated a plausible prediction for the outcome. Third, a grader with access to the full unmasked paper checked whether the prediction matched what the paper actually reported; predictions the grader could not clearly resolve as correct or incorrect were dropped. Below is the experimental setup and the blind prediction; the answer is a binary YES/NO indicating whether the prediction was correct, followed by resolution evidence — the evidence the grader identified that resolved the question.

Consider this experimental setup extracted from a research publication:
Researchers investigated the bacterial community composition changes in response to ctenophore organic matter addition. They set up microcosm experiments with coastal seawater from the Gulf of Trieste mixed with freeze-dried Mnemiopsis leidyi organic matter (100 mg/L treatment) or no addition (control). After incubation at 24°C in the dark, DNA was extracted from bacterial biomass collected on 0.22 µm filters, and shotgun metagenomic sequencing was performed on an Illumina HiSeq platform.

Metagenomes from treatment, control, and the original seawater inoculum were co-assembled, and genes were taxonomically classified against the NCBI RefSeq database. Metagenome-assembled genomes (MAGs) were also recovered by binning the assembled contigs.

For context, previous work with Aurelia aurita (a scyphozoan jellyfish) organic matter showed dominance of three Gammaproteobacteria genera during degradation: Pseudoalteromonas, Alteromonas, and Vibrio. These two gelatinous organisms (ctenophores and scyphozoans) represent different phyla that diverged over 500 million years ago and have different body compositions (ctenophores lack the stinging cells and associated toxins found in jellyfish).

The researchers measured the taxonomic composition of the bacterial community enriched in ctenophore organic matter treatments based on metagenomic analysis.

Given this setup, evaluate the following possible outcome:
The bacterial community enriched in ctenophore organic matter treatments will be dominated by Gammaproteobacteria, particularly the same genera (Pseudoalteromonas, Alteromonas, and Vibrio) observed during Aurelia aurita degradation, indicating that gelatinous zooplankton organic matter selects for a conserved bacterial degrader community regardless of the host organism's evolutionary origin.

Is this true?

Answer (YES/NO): YES